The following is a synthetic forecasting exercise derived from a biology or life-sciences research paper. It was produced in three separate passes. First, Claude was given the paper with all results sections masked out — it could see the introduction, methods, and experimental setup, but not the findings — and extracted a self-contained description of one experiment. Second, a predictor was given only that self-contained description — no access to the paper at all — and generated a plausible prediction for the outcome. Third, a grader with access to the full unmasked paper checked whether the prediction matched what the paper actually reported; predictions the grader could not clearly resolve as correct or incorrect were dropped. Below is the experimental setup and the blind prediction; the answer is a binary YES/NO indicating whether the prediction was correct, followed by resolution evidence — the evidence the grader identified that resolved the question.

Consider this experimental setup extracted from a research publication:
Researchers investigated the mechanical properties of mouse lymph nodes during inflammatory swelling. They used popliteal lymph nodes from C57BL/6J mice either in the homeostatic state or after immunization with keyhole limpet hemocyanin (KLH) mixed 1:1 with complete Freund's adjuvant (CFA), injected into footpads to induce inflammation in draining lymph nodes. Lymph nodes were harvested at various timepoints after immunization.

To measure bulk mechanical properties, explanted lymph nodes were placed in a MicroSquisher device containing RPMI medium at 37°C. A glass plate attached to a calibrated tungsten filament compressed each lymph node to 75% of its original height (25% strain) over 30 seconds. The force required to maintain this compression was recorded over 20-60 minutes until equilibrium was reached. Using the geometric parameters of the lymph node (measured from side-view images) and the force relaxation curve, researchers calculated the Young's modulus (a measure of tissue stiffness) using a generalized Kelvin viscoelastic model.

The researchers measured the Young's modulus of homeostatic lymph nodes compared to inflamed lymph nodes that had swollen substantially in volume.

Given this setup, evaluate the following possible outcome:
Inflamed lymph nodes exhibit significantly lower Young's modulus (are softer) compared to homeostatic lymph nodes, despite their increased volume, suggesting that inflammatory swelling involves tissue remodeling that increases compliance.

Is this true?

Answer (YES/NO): NO